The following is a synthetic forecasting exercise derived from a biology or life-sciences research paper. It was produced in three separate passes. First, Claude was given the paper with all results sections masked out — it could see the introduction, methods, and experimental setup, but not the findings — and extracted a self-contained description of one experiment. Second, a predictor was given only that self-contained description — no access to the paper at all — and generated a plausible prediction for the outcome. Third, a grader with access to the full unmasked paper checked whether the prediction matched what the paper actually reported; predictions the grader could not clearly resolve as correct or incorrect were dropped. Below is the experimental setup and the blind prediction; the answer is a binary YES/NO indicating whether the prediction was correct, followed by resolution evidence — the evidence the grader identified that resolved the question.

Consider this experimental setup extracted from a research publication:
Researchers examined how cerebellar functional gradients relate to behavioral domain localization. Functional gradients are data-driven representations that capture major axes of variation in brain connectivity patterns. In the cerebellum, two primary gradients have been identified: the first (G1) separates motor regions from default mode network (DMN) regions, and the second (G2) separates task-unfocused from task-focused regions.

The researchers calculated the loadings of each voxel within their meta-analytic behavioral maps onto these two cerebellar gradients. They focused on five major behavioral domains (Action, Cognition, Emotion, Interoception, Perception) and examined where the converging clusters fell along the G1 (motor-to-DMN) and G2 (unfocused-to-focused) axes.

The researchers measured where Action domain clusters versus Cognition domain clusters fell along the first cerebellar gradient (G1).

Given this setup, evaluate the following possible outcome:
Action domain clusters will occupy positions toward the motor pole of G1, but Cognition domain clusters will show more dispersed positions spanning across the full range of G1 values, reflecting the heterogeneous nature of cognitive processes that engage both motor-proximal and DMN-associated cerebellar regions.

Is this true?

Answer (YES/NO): NO